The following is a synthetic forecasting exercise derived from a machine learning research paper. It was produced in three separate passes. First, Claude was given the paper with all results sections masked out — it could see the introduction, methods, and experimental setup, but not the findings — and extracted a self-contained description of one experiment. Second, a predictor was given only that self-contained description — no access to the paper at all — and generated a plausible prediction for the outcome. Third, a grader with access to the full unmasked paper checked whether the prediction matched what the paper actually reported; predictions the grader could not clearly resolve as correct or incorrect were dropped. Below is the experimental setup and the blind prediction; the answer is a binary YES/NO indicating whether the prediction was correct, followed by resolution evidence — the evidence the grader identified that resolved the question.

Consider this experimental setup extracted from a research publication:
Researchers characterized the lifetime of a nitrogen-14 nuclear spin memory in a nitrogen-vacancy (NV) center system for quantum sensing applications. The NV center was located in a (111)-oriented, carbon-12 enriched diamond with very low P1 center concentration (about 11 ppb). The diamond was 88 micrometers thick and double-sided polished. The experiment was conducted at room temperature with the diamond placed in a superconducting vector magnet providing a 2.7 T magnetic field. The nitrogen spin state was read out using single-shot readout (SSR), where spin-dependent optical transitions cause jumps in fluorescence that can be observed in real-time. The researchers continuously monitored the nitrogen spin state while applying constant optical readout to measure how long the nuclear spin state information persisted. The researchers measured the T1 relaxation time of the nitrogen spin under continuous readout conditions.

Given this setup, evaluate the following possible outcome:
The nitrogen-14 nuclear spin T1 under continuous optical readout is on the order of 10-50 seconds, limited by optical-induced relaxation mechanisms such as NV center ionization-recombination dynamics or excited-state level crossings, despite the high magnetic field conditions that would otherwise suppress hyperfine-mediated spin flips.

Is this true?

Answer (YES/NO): NO